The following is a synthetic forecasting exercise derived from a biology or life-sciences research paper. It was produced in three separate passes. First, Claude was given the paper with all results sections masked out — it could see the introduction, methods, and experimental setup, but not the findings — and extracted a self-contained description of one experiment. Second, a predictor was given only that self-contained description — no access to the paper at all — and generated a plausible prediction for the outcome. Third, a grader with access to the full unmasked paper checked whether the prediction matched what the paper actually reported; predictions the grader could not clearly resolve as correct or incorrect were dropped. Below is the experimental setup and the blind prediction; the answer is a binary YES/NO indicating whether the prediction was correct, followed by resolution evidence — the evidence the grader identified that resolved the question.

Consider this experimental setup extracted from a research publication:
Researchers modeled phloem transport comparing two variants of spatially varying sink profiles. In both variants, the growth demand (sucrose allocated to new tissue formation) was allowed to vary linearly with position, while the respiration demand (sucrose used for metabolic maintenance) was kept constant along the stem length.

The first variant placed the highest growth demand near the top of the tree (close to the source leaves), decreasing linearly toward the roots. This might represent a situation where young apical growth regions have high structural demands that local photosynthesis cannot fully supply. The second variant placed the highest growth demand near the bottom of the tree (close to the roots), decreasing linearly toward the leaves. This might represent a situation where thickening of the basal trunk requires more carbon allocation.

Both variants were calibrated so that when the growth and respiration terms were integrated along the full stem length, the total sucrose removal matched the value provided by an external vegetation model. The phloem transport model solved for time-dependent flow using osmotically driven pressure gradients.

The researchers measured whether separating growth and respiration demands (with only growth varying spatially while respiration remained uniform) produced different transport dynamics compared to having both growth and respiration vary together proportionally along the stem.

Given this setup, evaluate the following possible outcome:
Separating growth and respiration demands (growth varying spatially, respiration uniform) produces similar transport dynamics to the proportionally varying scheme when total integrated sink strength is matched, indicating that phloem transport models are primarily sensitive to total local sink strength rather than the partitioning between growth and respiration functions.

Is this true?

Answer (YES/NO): NO